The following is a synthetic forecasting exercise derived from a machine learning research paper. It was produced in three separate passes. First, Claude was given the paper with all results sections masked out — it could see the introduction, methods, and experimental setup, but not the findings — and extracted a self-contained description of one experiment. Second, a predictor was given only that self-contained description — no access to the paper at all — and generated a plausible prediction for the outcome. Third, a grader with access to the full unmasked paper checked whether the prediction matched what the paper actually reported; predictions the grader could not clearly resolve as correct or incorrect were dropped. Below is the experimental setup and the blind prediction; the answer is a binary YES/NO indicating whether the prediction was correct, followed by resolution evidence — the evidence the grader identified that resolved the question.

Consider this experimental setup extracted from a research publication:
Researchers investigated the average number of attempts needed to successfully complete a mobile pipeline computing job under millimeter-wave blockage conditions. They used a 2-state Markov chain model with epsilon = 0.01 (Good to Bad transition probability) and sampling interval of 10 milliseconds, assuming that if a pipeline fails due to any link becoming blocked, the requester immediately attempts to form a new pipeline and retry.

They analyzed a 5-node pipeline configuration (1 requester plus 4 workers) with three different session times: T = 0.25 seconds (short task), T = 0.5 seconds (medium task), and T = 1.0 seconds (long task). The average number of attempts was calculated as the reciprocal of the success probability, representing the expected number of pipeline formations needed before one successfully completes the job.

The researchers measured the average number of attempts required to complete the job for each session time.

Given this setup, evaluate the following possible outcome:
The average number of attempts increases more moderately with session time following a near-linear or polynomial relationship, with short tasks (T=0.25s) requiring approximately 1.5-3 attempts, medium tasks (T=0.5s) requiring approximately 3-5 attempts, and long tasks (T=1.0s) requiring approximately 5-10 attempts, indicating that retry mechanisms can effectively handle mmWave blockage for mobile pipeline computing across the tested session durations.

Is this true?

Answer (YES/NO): NO